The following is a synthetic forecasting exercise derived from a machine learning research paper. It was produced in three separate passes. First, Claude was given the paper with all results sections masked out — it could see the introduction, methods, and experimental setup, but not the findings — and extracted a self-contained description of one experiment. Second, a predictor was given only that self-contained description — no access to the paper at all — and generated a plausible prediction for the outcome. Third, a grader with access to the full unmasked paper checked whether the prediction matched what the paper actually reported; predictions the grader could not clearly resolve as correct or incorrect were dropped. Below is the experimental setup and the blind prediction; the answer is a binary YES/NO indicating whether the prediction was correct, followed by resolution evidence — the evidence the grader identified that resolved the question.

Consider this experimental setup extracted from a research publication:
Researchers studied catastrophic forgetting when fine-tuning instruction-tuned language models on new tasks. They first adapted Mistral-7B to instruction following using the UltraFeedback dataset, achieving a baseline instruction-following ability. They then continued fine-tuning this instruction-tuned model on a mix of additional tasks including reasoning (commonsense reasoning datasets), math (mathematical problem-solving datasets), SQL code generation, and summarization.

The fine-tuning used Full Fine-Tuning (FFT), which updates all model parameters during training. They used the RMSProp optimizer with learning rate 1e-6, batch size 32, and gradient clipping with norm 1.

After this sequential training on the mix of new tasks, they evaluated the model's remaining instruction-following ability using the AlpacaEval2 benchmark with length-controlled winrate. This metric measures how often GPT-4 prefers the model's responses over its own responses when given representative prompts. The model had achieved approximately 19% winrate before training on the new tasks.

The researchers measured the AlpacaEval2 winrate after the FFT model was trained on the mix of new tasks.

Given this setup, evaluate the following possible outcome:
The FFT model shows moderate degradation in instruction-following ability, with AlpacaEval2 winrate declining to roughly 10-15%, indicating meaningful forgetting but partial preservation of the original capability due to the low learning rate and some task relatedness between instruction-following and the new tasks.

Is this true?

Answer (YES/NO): NO